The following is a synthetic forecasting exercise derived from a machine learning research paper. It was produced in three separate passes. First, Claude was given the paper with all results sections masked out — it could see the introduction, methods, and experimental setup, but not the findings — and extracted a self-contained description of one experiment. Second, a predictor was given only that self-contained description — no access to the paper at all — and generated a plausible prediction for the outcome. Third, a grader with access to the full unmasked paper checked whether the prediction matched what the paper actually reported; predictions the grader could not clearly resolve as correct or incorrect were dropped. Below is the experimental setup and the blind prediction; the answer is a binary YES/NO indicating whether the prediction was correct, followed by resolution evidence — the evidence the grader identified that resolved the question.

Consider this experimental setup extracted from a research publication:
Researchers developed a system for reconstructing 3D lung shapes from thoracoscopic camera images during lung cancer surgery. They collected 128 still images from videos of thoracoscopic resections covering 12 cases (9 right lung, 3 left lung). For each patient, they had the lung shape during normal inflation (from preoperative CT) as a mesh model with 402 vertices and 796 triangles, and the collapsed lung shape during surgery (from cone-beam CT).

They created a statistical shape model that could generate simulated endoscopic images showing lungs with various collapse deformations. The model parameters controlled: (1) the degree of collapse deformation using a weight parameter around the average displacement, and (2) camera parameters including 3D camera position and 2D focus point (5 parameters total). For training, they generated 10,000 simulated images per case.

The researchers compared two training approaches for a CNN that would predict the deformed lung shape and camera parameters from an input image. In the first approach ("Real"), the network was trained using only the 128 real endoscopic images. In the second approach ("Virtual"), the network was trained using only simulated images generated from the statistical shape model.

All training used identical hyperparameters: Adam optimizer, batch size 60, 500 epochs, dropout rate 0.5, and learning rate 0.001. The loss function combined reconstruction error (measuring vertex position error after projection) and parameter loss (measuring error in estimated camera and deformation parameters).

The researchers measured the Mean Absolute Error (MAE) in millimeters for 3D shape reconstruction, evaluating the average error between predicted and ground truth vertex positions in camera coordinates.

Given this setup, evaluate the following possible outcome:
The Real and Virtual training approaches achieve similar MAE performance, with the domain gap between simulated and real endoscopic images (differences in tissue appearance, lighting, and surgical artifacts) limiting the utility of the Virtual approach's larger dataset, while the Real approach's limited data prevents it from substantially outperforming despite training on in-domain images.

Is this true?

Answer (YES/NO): NO